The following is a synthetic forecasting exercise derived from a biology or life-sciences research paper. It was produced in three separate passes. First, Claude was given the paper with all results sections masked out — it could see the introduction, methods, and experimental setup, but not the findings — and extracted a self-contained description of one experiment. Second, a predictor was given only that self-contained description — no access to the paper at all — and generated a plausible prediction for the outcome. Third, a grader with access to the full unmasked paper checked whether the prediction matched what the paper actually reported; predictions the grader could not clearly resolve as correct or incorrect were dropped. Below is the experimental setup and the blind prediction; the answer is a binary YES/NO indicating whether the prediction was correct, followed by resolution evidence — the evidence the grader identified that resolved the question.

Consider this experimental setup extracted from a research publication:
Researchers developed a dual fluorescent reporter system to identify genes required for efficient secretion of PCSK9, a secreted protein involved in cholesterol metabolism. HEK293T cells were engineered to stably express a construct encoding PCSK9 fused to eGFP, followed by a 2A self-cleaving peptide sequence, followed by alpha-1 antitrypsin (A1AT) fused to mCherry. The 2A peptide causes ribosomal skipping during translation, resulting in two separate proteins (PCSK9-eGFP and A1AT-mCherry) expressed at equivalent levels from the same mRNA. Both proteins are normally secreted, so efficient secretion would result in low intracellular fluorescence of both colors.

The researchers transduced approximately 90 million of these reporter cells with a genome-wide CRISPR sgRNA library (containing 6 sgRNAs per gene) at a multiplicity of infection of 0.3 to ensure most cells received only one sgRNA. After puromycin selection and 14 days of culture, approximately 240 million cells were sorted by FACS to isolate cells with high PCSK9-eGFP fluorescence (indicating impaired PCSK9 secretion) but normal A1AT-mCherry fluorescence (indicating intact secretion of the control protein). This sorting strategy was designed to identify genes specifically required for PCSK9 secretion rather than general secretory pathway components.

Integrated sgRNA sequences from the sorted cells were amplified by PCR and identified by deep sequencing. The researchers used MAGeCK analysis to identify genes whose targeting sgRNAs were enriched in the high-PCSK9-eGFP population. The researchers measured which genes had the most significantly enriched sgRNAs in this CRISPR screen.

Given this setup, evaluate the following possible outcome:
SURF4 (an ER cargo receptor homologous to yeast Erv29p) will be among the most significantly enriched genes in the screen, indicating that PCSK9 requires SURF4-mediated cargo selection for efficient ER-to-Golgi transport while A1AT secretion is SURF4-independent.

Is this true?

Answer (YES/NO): YES